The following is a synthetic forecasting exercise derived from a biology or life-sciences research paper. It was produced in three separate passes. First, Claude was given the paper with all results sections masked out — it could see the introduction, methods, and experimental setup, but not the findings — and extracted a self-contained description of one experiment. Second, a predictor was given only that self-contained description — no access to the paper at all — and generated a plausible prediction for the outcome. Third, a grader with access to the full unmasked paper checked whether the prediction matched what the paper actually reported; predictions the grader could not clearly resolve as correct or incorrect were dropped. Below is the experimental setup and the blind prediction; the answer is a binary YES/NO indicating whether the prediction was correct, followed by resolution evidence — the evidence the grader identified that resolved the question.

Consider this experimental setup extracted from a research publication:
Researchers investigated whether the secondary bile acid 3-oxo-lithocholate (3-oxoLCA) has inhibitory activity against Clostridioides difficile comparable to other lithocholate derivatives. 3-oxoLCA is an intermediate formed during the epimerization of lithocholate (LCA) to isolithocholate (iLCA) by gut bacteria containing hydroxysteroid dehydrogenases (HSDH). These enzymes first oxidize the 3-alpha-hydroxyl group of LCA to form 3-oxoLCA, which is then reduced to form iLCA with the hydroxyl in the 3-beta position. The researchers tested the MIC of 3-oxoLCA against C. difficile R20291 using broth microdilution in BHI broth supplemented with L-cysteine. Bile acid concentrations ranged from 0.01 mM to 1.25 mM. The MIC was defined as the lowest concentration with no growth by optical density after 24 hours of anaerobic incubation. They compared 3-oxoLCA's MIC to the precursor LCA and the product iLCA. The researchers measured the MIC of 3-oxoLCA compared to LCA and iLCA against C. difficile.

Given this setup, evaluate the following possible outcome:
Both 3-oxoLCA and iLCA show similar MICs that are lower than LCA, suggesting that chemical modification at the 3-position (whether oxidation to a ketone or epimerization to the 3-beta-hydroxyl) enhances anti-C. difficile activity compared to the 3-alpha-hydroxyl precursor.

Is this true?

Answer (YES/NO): NO